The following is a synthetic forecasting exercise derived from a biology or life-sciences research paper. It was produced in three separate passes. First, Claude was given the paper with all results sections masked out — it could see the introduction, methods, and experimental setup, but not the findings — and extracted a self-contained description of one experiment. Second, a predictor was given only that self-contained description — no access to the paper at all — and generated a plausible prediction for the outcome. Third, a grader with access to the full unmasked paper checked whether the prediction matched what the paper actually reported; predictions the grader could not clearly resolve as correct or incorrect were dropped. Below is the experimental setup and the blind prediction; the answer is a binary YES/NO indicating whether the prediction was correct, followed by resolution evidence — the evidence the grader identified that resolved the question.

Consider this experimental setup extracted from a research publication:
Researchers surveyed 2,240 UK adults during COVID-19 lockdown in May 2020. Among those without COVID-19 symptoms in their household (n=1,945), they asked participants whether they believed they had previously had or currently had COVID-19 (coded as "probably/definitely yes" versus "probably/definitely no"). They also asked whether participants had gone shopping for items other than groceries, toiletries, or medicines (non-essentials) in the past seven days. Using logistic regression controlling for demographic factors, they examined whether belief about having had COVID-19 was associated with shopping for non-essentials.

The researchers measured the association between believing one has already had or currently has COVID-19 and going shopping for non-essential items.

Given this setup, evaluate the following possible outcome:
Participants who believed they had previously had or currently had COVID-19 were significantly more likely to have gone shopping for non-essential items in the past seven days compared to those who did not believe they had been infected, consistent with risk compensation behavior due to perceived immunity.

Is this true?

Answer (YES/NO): YES